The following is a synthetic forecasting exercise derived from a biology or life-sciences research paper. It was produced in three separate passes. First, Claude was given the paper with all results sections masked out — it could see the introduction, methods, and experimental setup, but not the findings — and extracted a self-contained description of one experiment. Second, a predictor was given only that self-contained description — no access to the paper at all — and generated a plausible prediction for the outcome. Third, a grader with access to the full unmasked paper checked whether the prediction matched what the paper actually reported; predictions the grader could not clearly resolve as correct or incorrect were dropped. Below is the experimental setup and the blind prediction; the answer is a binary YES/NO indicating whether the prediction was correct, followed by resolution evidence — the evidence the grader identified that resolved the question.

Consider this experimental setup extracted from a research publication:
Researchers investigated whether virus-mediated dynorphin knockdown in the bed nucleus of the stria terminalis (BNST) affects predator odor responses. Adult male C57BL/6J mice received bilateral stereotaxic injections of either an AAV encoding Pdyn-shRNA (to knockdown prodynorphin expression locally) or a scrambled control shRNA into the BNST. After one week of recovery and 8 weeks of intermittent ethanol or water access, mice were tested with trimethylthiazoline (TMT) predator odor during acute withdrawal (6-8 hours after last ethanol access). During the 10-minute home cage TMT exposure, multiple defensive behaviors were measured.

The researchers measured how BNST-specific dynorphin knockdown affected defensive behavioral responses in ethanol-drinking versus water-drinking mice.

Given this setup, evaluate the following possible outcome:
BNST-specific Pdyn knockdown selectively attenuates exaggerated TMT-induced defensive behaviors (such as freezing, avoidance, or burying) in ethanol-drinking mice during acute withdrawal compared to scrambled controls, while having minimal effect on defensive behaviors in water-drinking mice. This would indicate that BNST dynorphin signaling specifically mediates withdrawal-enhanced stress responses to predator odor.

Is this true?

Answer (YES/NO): NO